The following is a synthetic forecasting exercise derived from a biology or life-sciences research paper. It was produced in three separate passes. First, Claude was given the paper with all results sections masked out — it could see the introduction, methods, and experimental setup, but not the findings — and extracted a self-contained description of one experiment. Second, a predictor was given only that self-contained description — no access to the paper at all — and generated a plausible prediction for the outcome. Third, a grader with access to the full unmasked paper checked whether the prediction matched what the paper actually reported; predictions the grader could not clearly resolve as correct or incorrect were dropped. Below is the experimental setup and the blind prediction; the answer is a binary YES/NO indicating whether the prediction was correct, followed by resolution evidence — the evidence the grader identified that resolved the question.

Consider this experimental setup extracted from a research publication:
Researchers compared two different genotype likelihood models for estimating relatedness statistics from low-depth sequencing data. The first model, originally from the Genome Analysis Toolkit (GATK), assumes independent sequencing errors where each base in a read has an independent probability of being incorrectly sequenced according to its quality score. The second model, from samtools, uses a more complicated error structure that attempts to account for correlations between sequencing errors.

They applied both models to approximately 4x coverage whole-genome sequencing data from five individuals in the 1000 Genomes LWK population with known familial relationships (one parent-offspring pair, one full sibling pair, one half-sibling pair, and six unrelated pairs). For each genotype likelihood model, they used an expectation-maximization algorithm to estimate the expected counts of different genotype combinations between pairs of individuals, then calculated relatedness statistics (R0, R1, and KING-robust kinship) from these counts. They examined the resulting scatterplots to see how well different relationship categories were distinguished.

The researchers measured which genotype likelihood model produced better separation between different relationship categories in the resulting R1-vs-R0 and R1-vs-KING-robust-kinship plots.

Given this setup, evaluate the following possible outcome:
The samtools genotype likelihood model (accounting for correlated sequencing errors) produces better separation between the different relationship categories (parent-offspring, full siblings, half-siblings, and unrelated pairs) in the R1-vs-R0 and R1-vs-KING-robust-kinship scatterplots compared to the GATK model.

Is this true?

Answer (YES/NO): NO